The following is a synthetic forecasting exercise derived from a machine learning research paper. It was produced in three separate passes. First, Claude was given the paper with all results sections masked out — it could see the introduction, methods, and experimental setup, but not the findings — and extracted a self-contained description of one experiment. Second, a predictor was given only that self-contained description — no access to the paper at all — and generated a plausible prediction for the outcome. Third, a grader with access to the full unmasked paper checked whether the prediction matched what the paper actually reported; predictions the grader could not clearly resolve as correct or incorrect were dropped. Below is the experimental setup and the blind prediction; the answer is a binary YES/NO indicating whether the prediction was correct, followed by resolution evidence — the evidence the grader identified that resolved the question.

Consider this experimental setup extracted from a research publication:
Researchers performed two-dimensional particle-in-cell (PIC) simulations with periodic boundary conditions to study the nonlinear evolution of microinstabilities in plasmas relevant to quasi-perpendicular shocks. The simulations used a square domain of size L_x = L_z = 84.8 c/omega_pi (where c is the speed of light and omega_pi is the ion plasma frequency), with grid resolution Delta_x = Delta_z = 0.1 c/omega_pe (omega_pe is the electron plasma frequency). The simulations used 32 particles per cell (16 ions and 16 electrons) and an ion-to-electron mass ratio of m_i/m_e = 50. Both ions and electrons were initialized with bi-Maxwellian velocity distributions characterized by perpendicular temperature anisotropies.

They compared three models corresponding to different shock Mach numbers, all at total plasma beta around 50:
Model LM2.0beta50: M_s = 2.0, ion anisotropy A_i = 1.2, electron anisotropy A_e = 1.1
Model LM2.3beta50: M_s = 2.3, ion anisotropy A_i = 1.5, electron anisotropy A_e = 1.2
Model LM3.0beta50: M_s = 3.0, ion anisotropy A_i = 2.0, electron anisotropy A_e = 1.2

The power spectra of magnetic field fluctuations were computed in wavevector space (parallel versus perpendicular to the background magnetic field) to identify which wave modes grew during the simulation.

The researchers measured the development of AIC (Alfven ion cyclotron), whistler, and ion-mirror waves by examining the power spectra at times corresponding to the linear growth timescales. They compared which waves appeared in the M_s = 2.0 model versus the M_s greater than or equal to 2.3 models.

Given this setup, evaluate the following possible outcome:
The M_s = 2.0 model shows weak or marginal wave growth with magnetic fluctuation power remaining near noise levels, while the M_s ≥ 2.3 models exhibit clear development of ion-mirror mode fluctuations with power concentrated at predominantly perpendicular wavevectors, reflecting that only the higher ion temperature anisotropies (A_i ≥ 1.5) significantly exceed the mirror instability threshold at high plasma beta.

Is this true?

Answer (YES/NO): NO